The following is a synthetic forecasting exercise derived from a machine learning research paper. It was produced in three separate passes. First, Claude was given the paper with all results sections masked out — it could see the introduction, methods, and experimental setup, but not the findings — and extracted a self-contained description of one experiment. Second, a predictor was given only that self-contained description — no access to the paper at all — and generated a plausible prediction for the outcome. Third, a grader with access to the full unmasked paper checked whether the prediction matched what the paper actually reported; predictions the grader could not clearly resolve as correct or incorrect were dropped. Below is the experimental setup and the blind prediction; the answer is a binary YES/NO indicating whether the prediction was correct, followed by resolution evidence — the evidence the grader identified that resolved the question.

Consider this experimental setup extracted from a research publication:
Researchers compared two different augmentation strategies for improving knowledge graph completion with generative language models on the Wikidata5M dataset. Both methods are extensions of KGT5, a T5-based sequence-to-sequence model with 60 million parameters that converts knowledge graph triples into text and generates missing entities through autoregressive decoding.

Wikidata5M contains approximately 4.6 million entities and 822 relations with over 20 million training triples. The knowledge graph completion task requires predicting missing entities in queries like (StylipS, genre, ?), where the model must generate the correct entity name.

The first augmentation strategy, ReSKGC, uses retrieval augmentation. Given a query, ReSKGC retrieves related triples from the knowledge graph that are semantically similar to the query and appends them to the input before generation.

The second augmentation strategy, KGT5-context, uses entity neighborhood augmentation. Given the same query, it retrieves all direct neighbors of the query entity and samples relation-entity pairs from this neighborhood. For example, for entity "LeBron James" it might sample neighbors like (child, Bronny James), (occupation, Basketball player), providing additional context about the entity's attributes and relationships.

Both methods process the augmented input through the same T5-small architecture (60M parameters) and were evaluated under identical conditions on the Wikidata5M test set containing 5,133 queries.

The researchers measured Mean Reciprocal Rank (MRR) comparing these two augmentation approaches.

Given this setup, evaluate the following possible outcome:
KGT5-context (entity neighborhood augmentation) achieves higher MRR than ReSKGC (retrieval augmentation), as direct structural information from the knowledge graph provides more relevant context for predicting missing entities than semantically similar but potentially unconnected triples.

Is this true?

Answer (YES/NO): YES